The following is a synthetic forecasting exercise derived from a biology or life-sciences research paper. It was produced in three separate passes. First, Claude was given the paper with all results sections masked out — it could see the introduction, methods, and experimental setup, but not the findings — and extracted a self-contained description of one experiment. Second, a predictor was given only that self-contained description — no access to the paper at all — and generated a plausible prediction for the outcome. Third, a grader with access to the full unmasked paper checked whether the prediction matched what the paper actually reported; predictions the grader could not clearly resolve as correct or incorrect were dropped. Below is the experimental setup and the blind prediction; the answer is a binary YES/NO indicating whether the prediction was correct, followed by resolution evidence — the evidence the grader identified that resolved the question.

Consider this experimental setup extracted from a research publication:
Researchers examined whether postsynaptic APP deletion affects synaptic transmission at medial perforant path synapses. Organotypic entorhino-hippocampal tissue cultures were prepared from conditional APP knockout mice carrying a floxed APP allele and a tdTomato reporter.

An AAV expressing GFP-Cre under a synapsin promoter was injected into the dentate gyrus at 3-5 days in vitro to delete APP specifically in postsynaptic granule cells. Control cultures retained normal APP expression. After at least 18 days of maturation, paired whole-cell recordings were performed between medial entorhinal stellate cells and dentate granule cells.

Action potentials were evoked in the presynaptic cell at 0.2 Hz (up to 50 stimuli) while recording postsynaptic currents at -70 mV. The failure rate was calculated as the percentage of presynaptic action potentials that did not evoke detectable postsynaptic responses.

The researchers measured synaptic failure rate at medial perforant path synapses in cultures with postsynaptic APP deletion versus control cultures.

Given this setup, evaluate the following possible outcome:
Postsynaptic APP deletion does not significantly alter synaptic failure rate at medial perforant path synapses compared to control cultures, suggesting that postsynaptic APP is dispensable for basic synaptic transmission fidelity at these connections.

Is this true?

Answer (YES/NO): YES